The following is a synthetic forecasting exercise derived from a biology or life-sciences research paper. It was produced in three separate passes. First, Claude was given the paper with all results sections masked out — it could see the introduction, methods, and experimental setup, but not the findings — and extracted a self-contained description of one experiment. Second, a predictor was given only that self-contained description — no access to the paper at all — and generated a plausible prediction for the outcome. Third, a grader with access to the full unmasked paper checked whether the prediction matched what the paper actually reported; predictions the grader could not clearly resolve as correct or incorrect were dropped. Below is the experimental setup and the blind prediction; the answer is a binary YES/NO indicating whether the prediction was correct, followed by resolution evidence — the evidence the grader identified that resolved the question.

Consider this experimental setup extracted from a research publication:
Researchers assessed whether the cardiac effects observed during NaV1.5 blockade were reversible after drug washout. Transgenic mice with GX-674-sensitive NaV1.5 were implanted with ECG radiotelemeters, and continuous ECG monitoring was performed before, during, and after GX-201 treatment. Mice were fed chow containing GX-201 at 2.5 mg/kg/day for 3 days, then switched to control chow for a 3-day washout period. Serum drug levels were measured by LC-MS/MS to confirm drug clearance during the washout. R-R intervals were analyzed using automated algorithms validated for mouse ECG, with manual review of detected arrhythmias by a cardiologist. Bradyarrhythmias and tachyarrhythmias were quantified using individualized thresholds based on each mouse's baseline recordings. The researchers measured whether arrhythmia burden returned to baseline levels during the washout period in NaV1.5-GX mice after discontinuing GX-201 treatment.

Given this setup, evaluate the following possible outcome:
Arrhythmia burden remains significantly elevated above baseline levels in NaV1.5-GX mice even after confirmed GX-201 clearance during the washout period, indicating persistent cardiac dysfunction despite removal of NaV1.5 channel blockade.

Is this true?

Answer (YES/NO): NO